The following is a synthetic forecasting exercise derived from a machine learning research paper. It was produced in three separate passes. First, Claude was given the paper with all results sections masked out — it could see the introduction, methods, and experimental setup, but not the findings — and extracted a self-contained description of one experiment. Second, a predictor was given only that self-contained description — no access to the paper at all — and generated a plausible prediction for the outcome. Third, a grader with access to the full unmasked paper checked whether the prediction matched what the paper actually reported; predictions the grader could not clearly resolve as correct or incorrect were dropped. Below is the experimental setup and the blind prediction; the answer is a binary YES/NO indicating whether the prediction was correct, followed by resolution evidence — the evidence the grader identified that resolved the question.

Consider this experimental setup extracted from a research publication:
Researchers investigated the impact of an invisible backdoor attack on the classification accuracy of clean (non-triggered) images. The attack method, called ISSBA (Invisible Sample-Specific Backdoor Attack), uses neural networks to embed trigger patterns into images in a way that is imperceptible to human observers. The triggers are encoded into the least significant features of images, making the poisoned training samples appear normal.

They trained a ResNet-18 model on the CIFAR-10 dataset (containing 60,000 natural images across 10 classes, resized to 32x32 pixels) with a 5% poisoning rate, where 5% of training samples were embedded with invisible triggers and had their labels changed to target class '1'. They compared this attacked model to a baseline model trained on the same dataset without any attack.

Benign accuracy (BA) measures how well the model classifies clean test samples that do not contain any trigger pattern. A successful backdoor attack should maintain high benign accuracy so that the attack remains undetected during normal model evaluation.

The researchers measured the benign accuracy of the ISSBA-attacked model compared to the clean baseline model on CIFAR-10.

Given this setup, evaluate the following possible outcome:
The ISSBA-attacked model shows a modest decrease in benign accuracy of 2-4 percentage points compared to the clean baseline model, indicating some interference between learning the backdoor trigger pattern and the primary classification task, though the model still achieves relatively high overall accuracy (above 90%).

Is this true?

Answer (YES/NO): NO